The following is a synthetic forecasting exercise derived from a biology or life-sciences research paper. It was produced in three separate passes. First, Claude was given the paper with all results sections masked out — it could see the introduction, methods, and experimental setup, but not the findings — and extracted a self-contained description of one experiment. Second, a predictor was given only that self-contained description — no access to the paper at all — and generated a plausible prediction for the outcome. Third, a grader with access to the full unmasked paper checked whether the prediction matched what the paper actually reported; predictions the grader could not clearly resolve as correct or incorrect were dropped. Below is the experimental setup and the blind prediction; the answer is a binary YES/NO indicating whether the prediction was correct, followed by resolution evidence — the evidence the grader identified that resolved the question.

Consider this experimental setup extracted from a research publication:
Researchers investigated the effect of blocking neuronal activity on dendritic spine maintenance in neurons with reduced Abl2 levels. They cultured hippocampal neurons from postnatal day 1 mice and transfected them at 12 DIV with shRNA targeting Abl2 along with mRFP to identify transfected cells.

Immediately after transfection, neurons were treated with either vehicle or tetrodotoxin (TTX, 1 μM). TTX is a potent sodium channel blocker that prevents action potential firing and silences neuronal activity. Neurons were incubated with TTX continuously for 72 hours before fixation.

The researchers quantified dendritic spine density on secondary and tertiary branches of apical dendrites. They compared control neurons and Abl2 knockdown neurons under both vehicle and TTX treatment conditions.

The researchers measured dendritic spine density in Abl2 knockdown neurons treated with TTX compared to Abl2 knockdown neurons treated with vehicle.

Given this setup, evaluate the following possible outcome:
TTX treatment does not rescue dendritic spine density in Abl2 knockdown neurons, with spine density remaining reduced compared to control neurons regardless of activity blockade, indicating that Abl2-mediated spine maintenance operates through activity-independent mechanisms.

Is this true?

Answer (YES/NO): YES